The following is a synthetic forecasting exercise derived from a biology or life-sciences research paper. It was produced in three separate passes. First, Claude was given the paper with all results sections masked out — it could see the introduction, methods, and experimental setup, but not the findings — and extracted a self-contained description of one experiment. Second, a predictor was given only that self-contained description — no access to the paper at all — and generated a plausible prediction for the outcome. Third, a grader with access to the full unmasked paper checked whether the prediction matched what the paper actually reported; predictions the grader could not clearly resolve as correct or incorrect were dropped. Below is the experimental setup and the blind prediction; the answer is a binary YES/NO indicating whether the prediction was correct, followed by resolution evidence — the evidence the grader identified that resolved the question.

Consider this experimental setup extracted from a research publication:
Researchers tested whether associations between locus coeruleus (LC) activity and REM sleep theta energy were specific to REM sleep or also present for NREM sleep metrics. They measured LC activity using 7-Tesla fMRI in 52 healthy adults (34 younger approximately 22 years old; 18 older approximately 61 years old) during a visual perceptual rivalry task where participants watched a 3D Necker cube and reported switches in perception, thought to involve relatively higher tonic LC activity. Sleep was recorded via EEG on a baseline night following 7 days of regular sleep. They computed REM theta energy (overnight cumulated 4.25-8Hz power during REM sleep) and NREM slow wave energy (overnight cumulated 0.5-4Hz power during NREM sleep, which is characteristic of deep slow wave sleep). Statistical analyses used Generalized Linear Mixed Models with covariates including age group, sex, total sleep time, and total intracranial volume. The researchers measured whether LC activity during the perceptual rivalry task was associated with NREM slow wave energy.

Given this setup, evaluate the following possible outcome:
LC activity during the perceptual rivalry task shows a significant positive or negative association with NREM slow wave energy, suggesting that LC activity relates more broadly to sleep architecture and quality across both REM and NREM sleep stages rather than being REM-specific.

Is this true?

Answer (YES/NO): NO